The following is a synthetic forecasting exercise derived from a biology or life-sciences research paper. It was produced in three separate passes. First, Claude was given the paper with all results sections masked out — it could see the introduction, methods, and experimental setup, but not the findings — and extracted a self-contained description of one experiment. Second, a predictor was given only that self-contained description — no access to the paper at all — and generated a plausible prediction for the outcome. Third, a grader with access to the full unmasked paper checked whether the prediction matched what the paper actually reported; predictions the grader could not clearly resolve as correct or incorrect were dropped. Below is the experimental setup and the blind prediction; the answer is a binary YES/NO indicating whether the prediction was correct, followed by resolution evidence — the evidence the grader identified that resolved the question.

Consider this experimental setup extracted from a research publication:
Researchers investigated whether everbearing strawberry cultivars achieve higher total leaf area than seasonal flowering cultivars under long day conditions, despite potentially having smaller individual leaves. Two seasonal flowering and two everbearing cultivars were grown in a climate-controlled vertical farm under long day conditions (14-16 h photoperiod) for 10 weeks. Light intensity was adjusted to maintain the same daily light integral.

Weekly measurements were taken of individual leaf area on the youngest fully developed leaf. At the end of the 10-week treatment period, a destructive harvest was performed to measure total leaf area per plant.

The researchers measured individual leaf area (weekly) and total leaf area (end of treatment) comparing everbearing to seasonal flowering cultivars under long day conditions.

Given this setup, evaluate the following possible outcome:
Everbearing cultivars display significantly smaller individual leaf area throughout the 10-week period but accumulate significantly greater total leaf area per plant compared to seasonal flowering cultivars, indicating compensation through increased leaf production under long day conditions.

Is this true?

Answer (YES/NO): YES